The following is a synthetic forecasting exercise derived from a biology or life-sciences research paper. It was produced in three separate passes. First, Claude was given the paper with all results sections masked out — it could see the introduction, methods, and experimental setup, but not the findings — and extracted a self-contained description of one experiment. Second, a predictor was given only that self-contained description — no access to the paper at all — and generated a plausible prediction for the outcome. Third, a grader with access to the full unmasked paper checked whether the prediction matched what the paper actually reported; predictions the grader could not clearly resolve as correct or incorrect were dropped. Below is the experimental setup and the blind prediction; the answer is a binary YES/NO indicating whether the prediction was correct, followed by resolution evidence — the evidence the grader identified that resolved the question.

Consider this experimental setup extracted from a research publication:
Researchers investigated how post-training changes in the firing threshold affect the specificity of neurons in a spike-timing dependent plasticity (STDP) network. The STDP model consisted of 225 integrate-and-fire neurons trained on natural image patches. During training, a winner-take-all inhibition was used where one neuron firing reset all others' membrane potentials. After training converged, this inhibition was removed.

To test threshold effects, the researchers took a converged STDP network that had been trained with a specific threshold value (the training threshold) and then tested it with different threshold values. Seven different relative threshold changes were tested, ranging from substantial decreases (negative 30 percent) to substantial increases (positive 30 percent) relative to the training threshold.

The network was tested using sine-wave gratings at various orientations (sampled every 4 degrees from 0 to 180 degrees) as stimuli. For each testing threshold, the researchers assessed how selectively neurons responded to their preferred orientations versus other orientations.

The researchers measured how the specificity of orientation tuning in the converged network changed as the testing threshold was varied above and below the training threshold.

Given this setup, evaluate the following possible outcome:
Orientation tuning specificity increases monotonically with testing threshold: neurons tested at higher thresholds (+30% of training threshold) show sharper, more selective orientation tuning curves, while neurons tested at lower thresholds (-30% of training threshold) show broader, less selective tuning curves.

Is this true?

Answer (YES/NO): YES